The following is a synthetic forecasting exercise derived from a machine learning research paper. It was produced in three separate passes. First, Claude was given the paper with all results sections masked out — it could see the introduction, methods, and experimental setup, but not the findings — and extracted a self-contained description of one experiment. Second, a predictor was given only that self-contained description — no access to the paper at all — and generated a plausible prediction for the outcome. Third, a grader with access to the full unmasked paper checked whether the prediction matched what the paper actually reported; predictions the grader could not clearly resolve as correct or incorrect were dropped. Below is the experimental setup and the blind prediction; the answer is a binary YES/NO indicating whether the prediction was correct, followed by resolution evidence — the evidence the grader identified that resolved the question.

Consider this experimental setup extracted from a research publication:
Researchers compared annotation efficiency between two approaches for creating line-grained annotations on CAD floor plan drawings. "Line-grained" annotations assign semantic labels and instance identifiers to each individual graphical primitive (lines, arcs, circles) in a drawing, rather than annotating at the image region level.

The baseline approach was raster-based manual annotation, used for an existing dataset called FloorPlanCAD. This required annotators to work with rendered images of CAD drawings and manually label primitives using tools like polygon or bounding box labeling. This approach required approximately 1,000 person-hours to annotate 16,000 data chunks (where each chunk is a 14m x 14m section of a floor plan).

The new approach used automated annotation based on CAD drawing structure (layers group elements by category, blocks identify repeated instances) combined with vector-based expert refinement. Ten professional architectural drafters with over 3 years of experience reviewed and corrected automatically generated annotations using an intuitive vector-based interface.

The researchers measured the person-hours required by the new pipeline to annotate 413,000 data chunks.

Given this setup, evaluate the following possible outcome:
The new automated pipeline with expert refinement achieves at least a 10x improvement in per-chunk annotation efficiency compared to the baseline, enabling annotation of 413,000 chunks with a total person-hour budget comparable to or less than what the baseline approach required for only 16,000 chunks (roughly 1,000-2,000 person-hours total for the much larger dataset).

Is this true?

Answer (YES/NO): YES